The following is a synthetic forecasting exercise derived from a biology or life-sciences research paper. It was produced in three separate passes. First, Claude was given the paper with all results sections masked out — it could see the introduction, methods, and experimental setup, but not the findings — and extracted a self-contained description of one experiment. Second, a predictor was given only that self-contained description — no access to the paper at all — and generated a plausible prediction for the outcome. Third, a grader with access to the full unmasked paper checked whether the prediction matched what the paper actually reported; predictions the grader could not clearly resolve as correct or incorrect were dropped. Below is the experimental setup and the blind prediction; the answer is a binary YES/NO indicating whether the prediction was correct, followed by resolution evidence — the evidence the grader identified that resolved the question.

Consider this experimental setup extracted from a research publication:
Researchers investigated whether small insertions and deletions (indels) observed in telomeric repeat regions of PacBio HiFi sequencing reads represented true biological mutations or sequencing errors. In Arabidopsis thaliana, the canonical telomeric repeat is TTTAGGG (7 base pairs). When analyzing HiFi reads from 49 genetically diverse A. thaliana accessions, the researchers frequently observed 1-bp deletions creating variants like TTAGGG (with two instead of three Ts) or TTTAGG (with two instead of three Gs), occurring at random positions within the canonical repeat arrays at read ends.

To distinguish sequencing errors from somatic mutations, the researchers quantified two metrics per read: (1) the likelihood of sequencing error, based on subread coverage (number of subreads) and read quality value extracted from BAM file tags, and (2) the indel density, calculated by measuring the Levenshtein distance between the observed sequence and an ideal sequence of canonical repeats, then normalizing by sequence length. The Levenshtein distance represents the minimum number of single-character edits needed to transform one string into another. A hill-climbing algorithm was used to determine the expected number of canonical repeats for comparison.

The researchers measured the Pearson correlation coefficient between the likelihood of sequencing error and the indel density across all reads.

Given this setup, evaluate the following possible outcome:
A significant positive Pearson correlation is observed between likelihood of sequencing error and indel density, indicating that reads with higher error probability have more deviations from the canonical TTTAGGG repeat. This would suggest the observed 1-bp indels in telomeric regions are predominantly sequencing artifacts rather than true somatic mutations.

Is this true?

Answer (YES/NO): YES